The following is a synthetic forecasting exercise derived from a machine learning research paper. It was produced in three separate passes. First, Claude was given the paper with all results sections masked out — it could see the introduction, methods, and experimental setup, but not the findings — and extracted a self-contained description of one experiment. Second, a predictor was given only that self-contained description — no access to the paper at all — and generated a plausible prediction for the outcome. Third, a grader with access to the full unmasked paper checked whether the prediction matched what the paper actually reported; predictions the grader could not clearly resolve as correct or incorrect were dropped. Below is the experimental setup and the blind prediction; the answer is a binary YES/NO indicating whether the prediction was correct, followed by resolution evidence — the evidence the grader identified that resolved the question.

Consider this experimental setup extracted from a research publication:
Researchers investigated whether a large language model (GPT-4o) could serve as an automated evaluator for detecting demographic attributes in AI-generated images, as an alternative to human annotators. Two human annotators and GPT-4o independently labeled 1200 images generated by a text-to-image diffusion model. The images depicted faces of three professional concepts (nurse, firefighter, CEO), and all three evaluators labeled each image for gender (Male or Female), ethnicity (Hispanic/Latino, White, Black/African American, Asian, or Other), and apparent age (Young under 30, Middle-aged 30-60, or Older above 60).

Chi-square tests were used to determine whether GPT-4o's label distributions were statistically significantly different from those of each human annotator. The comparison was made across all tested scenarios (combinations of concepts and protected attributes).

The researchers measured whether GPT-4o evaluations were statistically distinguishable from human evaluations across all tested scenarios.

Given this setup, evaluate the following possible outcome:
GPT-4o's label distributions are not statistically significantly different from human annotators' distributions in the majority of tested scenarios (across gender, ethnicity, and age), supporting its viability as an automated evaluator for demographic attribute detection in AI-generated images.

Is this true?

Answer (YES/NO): YES